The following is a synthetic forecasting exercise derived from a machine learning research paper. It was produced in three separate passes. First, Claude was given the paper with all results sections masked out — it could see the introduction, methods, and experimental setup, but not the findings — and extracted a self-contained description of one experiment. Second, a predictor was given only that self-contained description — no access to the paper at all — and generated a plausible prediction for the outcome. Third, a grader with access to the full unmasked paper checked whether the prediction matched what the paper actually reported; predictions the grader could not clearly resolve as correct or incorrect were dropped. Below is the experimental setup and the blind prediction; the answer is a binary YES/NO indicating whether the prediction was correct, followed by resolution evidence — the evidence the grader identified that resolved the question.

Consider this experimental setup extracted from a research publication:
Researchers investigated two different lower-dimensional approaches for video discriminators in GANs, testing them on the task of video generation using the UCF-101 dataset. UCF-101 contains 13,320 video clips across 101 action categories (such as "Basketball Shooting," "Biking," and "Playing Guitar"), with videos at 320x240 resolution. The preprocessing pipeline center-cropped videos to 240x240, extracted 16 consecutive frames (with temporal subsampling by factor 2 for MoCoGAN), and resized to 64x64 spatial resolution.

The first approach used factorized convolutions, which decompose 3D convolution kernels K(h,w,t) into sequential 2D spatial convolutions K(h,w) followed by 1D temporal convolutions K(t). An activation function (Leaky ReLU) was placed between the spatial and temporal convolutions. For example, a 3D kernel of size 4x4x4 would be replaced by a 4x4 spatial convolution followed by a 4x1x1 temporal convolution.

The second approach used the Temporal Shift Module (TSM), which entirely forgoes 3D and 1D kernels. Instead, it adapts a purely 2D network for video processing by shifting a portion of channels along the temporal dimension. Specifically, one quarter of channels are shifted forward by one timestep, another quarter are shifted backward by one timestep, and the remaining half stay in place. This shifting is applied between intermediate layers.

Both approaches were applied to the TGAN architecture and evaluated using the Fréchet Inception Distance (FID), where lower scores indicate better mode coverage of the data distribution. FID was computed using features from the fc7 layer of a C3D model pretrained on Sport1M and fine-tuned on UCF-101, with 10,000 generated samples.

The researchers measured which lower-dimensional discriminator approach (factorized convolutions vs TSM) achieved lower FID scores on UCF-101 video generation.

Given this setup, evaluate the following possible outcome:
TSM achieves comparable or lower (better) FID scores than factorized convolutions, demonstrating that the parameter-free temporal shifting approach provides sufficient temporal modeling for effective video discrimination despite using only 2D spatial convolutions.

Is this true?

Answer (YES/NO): NO